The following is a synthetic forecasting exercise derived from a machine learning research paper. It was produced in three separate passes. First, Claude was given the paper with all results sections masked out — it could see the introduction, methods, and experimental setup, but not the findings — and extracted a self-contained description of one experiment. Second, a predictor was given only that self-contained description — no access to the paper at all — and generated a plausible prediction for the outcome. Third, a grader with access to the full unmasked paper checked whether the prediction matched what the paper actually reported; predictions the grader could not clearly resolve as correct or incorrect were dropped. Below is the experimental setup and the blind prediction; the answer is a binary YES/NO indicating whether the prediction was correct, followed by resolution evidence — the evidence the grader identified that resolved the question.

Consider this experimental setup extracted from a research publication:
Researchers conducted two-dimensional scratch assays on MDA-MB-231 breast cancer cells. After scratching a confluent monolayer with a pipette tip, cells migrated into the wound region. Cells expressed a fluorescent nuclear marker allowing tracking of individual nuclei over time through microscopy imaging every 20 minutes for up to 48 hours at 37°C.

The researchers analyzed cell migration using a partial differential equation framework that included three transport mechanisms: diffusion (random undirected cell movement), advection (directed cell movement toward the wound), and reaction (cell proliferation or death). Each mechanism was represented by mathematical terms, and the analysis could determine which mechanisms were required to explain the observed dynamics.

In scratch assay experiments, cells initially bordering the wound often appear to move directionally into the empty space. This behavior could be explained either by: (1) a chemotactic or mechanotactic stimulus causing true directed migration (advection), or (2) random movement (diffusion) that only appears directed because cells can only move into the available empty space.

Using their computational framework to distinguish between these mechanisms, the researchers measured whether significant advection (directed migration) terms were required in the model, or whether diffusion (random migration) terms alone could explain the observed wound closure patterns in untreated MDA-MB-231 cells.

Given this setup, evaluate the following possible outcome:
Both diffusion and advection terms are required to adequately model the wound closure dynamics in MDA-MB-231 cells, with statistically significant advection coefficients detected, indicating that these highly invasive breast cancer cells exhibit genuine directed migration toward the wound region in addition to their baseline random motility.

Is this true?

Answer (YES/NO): NO